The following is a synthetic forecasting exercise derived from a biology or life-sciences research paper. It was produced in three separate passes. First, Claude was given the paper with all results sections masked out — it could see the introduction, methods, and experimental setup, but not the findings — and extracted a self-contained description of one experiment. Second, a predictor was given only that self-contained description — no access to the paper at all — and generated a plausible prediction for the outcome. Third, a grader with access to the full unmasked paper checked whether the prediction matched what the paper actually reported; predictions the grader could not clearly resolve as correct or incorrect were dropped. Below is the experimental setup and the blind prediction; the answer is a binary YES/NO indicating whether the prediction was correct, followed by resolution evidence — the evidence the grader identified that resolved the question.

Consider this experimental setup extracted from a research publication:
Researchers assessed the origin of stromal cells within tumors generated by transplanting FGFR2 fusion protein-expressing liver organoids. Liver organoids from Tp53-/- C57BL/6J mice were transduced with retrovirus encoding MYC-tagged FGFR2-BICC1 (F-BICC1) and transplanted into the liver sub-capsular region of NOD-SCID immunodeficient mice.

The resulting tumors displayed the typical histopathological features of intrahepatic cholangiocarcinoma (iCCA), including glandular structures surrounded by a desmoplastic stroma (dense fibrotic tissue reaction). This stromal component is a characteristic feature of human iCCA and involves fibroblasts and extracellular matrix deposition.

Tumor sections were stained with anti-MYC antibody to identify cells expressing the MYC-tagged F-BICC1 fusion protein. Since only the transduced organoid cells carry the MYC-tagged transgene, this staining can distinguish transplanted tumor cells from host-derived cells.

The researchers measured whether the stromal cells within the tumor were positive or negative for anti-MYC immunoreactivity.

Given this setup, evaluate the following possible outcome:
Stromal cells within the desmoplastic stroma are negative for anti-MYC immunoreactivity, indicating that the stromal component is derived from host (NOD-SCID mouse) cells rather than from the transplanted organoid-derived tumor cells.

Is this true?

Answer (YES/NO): YES